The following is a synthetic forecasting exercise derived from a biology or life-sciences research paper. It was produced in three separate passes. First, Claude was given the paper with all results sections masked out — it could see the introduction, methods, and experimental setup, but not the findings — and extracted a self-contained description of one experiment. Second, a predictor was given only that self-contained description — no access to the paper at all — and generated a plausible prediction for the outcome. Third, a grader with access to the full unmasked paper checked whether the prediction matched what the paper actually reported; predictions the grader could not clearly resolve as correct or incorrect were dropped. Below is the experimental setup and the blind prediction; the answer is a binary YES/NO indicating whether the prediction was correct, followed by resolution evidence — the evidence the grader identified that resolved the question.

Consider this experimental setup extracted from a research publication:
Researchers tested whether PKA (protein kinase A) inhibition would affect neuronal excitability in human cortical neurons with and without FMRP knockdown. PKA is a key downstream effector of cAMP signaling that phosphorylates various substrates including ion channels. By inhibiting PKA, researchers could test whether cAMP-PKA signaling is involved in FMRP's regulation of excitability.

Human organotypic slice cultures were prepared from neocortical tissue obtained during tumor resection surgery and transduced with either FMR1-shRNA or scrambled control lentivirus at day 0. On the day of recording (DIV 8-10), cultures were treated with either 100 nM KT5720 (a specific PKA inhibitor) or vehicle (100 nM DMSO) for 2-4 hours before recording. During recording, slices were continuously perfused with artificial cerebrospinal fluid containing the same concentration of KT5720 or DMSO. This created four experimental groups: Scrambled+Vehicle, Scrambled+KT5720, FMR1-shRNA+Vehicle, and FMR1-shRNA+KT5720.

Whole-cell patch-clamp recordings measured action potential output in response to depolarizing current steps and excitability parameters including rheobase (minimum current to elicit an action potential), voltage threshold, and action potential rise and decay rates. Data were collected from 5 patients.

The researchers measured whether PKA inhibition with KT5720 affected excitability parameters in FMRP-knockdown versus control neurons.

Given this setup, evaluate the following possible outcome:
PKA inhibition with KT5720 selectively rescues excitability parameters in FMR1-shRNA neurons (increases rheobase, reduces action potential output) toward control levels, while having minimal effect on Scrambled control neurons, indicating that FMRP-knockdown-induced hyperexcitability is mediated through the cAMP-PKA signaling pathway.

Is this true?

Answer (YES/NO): NO